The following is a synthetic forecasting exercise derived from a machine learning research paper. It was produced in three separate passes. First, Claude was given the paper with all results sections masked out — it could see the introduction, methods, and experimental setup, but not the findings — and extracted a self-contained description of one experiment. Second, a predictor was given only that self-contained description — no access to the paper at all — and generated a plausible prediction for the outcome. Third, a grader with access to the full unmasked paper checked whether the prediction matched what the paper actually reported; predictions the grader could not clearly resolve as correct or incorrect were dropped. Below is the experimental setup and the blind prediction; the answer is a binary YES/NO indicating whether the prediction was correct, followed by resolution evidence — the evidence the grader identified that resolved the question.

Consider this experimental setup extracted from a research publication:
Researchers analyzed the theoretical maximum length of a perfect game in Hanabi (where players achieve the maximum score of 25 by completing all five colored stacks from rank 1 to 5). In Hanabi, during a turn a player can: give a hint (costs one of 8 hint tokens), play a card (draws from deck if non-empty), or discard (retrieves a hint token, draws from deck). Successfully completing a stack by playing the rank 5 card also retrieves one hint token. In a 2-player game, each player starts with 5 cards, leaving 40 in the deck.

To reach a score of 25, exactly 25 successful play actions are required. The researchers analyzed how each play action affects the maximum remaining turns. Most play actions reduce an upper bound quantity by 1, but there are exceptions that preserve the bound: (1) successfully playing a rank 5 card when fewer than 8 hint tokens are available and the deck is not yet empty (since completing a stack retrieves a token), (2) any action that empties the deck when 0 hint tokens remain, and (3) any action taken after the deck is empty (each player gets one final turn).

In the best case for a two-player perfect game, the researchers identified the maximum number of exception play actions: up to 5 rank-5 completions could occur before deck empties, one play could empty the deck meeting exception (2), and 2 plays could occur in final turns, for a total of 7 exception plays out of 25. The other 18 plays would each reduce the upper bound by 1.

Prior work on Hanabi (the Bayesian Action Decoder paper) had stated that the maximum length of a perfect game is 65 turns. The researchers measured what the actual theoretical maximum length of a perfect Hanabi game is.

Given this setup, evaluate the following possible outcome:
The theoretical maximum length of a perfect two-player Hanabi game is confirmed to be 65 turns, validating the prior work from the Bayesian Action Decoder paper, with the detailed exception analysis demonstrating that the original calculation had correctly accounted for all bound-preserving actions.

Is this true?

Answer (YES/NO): NO